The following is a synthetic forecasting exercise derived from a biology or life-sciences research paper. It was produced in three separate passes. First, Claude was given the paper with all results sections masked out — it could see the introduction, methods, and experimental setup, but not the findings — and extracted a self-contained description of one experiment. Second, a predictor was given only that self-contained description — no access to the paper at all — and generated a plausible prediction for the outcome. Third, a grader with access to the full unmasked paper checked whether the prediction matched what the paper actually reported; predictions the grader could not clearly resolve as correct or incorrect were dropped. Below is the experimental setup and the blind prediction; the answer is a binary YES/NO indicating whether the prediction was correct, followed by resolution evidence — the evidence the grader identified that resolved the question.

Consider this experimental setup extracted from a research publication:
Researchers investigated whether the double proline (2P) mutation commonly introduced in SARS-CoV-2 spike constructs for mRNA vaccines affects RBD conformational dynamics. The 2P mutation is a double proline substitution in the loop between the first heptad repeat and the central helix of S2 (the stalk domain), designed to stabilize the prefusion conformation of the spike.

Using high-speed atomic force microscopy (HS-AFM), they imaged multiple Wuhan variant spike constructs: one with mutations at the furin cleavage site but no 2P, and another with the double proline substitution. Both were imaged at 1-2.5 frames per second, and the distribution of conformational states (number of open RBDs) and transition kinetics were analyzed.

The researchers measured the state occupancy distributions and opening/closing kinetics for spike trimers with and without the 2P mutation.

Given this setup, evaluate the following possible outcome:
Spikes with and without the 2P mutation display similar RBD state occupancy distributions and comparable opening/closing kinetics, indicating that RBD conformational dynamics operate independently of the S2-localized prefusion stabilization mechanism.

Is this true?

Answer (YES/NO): YES